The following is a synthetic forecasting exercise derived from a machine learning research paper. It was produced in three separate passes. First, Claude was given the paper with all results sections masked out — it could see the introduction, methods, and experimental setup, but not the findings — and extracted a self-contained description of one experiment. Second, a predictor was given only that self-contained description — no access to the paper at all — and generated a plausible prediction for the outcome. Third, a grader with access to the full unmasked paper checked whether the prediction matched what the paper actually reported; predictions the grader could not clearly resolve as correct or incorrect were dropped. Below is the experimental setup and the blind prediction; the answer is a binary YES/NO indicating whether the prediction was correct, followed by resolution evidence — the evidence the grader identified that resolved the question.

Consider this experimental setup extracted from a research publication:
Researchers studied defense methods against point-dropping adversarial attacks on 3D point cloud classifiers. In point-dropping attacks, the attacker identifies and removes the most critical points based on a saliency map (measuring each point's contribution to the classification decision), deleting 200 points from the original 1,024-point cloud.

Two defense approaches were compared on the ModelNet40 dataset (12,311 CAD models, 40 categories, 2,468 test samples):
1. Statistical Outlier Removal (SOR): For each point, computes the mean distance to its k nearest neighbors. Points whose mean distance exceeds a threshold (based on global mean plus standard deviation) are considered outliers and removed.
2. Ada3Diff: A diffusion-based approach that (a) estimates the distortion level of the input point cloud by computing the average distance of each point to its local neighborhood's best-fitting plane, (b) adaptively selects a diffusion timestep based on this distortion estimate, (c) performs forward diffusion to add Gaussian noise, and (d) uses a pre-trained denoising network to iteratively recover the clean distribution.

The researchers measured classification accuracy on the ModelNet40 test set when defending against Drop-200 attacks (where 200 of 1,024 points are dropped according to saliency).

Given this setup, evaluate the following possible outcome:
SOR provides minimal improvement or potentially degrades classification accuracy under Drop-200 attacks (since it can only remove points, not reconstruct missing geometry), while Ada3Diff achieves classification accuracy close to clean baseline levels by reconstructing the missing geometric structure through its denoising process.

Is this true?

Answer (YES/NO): NO